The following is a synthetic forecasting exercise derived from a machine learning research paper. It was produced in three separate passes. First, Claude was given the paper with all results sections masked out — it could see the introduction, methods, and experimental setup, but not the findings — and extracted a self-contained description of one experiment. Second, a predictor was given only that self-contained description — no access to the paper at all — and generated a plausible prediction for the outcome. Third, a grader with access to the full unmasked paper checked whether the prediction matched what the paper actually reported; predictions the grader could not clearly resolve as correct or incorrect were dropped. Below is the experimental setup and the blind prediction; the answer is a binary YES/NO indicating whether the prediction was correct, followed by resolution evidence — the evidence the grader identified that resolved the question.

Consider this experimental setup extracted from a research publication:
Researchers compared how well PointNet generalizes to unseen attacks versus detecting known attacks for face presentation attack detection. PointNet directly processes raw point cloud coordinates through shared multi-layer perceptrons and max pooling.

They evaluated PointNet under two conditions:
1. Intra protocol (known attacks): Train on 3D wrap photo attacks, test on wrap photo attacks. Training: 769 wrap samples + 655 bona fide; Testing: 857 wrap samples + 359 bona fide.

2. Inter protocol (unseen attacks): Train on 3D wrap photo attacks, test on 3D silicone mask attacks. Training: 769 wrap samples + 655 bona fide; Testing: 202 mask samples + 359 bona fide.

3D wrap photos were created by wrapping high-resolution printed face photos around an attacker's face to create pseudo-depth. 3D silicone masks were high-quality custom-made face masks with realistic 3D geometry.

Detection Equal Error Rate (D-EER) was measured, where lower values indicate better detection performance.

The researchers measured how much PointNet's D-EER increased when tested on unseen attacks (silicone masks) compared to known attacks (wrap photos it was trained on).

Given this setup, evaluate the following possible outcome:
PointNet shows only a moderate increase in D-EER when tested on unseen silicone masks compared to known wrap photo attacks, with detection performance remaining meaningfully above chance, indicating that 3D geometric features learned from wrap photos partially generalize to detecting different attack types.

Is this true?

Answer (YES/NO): NO